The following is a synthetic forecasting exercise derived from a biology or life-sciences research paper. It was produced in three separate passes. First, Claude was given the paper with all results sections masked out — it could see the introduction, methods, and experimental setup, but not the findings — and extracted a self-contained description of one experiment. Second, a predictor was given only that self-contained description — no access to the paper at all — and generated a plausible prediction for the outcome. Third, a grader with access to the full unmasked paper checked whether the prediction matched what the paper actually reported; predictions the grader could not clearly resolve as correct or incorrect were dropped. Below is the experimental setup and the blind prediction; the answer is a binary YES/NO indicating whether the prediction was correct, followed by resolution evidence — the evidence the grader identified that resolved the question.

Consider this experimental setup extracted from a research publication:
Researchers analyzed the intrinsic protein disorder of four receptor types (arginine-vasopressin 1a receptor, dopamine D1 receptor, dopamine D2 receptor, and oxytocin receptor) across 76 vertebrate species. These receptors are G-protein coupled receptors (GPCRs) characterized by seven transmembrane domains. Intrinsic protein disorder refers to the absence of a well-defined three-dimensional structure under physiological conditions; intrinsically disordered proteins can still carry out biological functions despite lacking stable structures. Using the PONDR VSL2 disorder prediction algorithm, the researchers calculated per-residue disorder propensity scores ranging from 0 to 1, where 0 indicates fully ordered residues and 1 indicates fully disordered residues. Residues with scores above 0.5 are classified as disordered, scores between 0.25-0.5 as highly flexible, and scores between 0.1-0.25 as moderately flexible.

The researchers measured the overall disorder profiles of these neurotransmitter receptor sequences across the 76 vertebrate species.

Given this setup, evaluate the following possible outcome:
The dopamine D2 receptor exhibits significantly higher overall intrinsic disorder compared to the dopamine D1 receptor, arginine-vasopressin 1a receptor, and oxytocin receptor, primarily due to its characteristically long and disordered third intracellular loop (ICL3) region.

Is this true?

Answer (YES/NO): NO